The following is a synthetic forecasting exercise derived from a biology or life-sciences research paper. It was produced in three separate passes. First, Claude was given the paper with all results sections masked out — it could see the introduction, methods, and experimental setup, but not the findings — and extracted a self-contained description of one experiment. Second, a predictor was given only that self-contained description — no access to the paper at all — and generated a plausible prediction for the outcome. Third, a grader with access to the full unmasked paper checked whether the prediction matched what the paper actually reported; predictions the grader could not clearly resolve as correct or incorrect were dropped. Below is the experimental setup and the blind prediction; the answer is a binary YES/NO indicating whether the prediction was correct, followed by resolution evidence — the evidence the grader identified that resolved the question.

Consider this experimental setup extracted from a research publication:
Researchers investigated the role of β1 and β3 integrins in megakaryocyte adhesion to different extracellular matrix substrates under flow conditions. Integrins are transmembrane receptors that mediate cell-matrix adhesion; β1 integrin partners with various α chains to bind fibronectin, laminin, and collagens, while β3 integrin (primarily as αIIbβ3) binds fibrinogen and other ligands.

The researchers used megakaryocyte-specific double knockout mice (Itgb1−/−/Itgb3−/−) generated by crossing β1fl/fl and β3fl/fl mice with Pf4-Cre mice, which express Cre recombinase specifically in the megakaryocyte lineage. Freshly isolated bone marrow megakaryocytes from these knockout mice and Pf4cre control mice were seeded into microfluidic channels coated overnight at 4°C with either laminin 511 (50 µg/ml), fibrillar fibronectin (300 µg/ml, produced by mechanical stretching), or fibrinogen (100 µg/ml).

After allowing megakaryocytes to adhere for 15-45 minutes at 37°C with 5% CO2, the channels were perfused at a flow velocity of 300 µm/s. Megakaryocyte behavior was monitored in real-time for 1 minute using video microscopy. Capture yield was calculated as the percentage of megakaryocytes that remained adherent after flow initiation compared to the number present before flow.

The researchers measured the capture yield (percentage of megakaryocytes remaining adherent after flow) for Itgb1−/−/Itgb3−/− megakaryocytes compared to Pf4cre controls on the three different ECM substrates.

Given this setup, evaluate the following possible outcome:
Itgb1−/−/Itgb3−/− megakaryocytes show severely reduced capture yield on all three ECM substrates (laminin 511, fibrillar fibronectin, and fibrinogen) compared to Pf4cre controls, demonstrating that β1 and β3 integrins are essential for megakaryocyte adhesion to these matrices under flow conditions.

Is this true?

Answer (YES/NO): YES